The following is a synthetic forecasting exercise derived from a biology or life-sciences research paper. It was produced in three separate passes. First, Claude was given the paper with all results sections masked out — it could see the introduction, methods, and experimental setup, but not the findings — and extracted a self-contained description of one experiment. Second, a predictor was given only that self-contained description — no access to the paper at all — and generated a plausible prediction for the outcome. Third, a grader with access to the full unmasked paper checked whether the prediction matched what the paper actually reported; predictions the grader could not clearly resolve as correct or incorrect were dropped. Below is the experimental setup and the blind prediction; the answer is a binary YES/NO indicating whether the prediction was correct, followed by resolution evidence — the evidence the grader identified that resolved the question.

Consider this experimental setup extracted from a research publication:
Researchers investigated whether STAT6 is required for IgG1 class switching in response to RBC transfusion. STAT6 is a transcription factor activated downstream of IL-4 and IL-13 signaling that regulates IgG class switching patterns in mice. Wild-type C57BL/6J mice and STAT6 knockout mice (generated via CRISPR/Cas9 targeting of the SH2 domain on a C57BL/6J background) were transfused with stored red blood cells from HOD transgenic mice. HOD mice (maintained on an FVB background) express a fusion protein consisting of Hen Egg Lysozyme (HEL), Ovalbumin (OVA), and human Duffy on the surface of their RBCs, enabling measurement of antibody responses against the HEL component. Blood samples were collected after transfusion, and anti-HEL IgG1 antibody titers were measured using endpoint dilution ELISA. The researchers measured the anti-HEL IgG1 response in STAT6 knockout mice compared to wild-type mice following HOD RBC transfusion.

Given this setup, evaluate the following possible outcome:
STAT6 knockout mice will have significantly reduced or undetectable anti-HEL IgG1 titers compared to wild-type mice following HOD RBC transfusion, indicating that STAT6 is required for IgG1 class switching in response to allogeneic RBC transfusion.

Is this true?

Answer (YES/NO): NO